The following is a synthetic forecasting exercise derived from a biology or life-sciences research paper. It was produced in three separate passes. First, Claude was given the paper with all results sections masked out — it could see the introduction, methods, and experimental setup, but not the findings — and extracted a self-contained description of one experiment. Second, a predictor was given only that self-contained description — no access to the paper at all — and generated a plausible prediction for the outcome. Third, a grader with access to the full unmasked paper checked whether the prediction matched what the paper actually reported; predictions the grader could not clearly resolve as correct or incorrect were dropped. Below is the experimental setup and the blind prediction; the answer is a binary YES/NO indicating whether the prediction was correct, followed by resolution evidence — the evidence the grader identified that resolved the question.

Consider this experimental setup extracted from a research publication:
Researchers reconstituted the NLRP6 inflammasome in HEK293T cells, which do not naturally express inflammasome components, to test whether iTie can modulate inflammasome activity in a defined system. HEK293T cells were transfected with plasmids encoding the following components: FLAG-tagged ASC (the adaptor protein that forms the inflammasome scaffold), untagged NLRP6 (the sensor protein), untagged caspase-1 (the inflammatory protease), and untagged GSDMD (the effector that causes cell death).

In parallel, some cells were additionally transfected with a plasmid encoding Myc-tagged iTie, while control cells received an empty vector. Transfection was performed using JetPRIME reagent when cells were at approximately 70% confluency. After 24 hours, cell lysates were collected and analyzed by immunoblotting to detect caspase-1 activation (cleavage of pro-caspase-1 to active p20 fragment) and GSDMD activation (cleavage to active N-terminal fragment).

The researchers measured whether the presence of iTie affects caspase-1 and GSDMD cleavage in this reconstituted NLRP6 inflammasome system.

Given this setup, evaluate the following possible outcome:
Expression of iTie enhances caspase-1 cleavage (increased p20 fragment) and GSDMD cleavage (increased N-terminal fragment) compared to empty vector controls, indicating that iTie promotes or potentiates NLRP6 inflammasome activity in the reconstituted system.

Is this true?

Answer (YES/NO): NO